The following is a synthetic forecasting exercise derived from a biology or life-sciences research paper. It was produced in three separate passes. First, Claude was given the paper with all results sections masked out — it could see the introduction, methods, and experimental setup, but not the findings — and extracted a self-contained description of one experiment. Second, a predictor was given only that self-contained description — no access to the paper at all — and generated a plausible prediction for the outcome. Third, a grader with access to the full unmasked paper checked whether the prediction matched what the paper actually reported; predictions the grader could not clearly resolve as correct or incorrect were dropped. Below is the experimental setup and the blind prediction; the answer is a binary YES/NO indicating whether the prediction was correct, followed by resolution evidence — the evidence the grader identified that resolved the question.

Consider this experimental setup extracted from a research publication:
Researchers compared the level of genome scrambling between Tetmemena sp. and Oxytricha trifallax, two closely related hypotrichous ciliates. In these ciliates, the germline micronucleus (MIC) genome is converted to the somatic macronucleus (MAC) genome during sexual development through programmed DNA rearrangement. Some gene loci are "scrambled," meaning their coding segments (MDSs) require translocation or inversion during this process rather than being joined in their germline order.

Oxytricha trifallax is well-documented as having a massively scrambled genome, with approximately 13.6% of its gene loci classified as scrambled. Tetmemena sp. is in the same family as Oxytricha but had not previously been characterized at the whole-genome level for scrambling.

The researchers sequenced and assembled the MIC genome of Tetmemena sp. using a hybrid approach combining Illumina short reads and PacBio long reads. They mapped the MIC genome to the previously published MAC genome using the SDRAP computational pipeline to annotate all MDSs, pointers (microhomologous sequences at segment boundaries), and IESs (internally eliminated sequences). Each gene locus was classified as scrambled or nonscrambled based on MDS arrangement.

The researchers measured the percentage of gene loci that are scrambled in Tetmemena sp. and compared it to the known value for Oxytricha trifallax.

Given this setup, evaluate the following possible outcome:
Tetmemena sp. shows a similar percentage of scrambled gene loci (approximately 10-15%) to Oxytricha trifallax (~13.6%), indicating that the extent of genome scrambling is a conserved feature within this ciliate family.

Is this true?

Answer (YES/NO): YES